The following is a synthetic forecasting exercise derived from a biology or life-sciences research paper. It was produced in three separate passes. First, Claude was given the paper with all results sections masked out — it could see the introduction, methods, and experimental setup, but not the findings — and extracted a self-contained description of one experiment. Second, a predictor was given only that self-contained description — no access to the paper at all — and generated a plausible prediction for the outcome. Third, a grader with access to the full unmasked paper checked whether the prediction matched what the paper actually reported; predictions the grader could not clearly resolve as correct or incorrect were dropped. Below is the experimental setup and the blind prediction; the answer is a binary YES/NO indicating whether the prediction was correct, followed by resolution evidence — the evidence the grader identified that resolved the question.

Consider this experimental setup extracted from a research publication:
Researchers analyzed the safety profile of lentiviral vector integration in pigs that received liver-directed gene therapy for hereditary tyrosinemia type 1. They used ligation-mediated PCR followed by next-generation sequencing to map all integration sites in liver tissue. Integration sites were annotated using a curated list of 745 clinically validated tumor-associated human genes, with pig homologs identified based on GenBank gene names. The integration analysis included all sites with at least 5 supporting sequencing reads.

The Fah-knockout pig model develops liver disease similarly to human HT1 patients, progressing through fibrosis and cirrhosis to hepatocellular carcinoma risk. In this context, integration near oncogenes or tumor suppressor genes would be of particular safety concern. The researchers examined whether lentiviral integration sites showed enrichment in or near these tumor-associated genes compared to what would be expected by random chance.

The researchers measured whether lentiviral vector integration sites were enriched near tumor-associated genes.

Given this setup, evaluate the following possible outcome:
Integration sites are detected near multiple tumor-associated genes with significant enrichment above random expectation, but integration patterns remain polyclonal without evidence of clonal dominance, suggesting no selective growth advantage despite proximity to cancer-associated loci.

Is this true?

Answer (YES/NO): NO